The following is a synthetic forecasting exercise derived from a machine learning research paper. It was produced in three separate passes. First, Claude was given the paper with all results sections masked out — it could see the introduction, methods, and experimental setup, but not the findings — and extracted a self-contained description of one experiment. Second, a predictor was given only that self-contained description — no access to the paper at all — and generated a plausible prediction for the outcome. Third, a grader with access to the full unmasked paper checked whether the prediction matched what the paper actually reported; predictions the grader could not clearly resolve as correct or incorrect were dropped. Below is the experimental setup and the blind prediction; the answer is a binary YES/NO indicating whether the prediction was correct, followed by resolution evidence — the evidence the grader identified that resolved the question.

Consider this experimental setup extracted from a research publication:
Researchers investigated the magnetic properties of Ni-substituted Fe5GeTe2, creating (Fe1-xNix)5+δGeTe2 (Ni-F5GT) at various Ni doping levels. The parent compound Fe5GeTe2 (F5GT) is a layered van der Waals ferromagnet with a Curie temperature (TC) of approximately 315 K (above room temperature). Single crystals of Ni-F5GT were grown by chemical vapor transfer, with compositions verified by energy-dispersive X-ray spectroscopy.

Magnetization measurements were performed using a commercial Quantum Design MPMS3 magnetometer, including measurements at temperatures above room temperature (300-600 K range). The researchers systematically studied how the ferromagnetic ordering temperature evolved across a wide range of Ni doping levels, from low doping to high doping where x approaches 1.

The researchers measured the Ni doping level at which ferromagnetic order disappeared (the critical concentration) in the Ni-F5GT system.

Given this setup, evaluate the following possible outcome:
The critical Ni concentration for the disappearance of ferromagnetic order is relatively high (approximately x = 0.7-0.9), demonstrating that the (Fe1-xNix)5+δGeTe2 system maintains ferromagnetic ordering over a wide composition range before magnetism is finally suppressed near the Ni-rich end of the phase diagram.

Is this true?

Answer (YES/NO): YES